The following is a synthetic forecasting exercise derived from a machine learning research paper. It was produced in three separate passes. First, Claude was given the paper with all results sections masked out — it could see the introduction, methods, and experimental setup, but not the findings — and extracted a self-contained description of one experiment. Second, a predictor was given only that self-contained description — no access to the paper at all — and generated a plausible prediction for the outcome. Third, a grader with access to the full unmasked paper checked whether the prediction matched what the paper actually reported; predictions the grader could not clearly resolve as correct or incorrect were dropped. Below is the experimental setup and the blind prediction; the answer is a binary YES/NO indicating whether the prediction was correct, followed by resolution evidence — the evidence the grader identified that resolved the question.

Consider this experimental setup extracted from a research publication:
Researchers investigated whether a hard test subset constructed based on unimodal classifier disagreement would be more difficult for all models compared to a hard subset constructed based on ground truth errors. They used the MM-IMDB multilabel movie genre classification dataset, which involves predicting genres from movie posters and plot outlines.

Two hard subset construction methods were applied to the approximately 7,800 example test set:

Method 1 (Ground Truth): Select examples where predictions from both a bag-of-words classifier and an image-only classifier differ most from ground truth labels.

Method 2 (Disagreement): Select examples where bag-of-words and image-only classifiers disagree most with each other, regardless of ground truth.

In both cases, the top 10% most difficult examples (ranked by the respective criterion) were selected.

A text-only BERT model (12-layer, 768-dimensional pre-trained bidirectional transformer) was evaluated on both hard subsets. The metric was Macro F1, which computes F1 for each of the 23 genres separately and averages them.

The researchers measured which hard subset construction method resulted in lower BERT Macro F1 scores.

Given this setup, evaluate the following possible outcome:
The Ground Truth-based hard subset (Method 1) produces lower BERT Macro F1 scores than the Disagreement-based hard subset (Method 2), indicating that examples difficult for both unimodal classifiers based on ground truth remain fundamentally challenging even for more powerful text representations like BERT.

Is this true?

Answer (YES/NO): NO